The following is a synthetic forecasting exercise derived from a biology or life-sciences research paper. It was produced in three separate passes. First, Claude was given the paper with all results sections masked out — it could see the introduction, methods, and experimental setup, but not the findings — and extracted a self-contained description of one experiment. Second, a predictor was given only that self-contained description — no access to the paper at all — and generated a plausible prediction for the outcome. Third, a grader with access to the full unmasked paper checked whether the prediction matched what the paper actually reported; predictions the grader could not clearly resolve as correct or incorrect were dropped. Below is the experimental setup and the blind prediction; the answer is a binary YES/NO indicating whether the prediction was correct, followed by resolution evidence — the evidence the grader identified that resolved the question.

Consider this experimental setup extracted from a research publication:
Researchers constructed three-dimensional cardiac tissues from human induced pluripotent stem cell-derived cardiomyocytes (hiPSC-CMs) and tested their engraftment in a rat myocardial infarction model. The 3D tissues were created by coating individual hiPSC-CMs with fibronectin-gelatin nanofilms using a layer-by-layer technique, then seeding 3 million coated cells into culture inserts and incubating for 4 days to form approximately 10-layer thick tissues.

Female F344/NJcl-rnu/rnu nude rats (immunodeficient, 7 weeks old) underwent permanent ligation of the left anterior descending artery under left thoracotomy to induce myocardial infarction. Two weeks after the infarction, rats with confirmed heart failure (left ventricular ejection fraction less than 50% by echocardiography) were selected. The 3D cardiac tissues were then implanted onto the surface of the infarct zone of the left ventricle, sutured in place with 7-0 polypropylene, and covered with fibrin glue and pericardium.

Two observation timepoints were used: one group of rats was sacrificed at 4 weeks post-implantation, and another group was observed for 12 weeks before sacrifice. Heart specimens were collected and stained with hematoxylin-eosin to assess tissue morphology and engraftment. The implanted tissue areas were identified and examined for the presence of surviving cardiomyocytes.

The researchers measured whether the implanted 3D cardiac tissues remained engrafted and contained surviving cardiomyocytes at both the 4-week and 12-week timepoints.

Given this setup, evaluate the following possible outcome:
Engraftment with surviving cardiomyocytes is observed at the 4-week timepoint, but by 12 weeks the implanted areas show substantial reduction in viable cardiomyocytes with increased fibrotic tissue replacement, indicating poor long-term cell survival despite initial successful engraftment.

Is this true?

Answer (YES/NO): NO